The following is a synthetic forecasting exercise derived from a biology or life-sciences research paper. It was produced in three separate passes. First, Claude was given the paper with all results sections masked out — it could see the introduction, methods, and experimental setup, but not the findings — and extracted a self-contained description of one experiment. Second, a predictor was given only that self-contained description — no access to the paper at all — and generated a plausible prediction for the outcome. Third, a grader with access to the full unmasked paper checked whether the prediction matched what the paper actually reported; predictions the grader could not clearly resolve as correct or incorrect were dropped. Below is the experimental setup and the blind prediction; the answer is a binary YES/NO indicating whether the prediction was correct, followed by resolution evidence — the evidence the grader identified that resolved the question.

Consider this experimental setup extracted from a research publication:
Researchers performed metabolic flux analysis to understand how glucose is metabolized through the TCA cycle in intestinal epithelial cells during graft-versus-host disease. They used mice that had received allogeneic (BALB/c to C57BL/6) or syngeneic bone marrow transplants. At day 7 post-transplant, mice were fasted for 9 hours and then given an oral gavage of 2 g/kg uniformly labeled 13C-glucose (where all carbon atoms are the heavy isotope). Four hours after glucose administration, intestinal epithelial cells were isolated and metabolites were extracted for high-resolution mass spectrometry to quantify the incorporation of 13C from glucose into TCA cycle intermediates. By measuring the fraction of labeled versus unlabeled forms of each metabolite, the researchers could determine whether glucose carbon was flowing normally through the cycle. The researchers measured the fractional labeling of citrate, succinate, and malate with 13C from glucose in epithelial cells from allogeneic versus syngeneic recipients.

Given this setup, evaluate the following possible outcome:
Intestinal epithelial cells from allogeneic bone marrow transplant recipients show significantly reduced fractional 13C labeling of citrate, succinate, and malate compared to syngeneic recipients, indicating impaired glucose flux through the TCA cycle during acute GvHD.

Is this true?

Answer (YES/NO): NO